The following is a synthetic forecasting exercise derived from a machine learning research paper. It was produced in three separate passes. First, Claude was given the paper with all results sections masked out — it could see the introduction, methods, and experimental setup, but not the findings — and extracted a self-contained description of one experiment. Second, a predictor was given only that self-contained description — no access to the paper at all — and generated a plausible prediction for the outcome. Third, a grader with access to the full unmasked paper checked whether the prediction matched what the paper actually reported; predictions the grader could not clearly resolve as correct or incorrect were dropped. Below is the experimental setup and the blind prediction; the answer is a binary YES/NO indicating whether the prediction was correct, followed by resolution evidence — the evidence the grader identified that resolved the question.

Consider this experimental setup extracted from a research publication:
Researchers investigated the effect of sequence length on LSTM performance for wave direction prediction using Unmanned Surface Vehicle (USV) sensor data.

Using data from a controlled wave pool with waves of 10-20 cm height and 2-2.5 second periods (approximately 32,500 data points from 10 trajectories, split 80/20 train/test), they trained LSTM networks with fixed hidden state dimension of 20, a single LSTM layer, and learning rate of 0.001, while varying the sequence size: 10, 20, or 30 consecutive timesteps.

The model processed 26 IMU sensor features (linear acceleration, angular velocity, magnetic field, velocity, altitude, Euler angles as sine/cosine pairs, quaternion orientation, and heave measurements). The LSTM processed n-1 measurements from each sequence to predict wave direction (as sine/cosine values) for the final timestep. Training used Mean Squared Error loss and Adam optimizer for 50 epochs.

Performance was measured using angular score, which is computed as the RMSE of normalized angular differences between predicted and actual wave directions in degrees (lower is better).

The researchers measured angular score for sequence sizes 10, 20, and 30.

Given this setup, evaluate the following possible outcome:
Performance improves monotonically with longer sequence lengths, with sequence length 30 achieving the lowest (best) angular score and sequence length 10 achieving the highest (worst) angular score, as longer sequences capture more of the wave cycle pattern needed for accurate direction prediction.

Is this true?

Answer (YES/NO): NO